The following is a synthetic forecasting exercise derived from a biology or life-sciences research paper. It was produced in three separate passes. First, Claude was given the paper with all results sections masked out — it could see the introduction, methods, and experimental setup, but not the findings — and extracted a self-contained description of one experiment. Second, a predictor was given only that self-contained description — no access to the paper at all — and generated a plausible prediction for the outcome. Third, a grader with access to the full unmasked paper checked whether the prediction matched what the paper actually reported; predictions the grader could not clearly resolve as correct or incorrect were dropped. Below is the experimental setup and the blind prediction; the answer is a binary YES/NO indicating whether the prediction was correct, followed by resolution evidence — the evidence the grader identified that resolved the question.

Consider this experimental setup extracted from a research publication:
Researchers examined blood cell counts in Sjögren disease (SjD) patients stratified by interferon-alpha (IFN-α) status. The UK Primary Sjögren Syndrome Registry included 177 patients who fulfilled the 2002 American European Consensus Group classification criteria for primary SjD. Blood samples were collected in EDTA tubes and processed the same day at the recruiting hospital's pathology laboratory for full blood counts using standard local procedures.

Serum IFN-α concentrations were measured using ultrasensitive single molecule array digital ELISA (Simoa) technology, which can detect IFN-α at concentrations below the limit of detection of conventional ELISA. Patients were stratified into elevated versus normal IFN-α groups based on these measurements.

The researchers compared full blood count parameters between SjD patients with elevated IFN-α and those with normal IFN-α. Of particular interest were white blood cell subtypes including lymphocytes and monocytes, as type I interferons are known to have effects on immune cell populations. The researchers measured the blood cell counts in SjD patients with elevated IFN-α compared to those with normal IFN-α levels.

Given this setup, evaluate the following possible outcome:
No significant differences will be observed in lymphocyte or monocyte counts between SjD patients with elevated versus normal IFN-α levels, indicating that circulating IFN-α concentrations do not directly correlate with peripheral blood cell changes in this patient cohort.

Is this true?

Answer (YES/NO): NO